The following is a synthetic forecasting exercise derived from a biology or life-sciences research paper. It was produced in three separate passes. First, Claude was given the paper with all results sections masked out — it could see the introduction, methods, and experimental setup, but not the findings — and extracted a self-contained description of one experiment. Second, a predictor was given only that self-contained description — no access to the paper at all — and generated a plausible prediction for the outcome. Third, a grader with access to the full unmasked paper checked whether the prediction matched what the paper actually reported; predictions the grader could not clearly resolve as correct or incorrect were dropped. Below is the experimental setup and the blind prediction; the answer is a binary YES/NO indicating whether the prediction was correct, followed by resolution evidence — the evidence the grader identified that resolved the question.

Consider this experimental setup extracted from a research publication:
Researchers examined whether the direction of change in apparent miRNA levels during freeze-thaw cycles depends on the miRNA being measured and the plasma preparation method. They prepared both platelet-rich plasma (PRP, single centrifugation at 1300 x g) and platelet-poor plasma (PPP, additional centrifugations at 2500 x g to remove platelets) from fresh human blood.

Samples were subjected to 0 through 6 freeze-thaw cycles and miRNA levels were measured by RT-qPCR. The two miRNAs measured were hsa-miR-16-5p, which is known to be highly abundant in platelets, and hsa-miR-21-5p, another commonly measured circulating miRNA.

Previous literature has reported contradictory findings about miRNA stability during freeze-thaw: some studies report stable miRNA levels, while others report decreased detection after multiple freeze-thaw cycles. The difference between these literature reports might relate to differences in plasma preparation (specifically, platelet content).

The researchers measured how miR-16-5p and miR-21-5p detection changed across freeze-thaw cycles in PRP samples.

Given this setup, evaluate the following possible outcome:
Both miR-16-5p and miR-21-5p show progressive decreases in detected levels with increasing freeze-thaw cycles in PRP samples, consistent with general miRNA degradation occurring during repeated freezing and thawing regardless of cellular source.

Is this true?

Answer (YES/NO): NO